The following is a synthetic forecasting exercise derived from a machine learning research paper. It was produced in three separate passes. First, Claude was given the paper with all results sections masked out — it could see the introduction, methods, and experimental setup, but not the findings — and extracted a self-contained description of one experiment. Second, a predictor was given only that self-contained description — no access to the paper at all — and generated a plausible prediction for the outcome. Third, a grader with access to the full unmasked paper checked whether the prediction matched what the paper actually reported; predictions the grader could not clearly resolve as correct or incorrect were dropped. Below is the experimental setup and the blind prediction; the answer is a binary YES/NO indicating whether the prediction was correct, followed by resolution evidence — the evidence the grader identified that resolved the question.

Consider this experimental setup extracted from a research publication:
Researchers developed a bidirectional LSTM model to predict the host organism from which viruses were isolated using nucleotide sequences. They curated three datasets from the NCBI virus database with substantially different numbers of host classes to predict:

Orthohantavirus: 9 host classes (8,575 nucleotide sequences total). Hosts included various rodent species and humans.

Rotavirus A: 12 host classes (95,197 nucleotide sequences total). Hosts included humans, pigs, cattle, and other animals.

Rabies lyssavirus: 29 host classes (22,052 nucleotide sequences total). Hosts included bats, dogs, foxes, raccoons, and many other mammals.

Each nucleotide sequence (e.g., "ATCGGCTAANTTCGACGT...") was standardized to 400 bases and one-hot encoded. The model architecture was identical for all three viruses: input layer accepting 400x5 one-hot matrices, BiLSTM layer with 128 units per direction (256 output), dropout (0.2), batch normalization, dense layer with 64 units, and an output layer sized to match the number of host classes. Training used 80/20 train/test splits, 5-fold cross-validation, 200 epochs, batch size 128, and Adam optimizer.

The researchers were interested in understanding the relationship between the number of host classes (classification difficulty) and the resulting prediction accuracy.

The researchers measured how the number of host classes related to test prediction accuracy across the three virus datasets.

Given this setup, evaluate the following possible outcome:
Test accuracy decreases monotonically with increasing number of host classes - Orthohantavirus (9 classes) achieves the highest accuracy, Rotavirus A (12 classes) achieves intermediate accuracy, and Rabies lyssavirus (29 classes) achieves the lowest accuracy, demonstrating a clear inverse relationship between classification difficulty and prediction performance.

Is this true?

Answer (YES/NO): NO